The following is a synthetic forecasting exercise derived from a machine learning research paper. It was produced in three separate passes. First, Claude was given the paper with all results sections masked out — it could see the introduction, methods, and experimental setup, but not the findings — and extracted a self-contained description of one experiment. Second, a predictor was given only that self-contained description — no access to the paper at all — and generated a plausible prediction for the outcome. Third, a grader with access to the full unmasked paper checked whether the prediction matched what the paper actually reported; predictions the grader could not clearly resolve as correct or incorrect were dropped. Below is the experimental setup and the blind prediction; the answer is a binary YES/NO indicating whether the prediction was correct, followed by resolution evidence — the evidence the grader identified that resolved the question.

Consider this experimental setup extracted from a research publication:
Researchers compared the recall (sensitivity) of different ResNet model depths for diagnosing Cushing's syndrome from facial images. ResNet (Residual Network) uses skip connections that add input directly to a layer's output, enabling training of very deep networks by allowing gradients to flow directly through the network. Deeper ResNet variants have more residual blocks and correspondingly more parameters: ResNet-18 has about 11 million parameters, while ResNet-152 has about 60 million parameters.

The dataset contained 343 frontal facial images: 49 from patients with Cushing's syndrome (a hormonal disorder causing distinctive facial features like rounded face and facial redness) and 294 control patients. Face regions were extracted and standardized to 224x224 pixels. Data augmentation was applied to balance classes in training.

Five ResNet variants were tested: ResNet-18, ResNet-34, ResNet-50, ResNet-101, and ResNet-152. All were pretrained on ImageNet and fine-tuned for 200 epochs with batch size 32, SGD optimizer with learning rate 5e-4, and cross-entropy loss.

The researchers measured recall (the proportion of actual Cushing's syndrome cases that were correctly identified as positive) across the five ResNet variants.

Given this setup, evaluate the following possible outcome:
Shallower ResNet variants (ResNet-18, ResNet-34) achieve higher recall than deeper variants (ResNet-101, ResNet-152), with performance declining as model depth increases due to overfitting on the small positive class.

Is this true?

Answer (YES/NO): NO